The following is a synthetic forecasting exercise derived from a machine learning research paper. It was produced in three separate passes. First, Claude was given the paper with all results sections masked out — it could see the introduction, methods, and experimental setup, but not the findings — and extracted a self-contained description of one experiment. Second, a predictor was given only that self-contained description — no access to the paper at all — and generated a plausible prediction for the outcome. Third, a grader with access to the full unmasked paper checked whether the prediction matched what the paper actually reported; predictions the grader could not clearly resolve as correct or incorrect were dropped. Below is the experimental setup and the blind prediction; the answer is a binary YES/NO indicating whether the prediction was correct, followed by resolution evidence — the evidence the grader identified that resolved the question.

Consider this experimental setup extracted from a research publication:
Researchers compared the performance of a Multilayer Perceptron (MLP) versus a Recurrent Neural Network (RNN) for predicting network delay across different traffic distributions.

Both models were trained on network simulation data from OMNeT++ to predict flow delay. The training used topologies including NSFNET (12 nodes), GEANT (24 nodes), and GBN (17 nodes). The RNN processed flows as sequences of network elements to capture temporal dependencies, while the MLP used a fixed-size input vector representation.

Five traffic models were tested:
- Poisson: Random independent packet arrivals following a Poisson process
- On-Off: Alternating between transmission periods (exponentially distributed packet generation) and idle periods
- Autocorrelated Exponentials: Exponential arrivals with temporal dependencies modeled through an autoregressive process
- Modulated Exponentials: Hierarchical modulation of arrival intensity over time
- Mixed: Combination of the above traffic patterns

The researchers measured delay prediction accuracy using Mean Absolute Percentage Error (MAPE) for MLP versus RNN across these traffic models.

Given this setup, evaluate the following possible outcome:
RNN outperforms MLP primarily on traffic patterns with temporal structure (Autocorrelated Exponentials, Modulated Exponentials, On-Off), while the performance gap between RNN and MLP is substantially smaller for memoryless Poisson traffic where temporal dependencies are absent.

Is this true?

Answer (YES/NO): NO